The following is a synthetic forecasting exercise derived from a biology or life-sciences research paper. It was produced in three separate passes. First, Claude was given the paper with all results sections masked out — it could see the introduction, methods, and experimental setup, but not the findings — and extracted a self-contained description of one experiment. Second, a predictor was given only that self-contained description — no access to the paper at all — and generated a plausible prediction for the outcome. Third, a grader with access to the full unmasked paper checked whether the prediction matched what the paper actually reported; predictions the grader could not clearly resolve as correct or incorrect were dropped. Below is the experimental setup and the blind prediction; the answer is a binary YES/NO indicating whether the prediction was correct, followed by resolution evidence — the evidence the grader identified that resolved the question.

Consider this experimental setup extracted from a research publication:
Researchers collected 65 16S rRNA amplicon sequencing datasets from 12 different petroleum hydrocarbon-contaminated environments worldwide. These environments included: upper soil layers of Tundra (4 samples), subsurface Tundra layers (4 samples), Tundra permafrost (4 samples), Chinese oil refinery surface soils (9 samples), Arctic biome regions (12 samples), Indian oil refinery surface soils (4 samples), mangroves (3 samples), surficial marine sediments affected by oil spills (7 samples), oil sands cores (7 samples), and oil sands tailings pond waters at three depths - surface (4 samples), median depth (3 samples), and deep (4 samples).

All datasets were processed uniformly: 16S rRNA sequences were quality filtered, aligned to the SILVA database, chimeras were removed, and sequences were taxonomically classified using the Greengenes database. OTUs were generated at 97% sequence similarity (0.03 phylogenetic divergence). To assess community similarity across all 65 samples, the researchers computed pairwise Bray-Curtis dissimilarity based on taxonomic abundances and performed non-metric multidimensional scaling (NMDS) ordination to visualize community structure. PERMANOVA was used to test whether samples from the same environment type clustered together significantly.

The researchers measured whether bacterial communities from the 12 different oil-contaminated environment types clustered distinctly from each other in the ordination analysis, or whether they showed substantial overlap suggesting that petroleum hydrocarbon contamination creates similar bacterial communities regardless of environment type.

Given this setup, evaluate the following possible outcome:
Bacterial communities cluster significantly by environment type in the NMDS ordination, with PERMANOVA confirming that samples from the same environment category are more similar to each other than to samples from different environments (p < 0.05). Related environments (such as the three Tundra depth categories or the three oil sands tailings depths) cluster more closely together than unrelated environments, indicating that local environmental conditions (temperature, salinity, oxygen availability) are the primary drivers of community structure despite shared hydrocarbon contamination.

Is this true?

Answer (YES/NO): NO